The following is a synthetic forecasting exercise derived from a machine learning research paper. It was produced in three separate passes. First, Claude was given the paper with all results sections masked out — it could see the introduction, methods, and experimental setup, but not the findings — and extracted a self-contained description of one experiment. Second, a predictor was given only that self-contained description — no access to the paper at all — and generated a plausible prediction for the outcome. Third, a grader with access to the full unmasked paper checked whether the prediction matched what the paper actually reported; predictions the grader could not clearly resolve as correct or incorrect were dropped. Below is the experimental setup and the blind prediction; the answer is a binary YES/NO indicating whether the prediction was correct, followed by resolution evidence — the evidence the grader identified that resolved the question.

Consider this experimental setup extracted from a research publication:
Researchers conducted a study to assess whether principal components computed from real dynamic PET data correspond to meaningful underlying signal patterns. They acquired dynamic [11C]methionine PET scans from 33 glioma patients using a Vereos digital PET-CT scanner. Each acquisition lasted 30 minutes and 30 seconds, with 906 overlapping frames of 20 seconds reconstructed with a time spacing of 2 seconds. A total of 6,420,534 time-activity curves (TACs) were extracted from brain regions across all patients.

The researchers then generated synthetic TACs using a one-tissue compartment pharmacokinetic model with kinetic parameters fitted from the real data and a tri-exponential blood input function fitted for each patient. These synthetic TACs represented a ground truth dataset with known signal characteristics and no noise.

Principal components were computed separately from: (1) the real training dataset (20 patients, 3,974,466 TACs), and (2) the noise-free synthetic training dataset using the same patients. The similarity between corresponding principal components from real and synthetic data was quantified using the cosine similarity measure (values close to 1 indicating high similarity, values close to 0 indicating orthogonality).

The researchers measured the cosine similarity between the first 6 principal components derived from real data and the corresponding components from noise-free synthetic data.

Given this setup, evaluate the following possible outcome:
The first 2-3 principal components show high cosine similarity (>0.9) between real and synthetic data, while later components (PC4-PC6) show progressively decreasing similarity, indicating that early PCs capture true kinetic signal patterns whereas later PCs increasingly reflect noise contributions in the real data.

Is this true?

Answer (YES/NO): NO